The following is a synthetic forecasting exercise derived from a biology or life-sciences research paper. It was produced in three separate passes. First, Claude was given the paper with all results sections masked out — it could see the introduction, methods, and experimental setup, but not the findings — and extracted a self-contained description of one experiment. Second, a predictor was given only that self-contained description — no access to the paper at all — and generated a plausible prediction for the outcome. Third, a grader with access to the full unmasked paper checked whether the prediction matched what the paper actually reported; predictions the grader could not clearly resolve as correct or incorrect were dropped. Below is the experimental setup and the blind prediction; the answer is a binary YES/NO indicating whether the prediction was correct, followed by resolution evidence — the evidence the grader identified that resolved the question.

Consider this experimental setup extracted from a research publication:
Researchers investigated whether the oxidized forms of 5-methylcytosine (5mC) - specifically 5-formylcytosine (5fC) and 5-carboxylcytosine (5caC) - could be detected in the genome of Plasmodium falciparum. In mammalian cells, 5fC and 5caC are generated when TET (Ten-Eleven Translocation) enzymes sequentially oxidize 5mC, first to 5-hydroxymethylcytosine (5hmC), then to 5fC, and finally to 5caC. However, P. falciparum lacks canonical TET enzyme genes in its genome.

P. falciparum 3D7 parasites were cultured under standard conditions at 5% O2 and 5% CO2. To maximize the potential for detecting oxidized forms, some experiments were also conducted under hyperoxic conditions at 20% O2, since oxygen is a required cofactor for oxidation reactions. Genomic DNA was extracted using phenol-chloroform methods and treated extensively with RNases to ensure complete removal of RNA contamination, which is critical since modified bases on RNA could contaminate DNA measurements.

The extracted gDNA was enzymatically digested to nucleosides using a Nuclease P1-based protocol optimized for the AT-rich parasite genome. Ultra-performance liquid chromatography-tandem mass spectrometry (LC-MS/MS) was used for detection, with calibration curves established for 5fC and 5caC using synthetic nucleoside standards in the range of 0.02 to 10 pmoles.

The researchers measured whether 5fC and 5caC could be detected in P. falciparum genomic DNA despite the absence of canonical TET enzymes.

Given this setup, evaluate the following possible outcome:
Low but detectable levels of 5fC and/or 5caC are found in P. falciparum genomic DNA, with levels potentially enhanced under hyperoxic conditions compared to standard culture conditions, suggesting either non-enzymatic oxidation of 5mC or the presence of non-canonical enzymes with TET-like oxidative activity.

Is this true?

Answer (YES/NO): YES